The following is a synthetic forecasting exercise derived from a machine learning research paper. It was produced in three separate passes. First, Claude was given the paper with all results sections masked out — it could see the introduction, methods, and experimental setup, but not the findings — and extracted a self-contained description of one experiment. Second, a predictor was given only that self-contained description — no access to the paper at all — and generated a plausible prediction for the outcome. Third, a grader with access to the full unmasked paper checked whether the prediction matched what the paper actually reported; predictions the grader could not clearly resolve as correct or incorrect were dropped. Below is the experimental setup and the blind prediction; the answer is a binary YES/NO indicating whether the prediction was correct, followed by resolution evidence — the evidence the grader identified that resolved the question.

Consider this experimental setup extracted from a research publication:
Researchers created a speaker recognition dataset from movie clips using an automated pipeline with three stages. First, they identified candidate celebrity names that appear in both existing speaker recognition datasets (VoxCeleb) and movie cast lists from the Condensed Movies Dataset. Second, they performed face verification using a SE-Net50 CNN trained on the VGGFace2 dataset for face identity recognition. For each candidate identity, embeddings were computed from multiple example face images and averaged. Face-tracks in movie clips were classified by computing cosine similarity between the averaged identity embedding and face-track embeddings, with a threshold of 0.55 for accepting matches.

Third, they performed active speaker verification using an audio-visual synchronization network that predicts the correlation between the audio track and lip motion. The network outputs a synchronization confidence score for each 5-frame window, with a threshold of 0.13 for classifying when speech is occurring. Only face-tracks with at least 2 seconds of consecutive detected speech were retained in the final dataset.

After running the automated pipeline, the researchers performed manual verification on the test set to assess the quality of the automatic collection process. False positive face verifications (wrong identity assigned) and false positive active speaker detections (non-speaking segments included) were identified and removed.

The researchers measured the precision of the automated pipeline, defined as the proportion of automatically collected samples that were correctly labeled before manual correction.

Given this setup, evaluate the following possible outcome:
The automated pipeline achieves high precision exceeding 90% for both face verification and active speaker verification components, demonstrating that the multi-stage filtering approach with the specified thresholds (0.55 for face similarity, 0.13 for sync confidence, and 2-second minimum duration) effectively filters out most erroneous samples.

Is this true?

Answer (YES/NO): NO